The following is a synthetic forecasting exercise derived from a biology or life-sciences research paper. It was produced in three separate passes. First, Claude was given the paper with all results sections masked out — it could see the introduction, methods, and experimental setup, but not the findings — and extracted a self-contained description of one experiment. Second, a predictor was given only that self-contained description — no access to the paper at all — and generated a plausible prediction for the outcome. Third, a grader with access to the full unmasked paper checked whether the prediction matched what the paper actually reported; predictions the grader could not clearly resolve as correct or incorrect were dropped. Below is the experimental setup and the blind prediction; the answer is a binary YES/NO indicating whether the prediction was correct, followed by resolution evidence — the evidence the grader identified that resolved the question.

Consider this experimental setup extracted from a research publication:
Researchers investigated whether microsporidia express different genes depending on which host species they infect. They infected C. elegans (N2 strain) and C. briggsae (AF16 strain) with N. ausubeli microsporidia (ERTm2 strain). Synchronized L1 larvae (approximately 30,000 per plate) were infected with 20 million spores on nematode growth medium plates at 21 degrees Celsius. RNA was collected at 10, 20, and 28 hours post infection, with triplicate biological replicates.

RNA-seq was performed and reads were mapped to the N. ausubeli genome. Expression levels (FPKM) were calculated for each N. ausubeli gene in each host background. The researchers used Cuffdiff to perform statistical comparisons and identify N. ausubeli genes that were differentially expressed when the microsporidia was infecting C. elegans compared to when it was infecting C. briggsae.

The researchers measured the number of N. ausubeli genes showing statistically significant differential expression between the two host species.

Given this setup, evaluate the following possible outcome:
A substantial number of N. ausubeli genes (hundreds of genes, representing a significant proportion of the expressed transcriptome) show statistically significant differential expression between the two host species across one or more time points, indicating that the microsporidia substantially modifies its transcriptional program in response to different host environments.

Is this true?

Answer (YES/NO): NO